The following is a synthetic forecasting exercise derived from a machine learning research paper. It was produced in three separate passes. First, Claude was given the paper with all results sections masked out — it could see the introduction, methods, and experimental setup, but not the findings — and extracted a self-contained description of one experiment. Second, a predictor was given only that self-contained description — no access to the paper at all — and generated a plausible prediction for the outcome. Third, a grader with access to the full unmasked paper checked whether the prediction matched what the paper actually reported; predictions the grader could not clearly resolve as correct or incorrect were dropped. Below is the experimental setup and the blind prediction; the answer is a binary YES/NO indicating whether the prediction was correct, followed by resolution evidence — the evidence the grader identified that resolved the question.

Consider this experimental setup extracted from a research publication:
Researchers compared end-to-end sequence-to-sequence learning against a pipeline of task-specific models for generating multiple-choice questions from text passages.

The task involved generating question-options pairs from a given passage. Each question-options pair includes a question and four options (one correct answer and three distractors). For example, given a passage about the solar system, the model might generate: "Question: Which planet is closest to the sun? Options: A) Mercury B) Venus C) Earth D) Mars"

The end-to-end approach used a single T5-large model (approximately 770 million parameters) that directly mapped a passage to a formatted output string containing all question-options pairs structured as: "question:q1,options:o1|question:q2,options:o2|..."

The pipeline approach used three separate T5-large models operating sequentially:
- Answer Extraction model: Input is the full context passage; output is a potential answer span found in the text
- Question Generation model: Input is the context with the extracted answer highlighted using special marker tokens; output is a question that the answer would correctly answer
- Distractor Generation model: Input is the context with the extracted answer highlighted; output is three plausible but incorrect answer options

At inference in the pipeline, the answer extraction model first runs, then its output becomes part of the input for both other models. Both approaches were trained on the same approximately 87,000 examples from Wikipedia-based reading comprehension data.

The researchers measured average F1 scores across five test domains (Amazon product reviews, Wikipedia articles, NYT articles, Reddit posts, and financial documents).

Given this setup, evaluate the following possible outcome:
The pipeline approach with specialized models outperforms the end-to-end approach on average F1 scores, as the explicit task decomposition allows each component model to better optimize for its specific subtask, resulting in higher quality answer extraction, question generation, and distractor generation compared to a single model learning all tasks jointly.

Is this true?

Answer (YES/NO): NO